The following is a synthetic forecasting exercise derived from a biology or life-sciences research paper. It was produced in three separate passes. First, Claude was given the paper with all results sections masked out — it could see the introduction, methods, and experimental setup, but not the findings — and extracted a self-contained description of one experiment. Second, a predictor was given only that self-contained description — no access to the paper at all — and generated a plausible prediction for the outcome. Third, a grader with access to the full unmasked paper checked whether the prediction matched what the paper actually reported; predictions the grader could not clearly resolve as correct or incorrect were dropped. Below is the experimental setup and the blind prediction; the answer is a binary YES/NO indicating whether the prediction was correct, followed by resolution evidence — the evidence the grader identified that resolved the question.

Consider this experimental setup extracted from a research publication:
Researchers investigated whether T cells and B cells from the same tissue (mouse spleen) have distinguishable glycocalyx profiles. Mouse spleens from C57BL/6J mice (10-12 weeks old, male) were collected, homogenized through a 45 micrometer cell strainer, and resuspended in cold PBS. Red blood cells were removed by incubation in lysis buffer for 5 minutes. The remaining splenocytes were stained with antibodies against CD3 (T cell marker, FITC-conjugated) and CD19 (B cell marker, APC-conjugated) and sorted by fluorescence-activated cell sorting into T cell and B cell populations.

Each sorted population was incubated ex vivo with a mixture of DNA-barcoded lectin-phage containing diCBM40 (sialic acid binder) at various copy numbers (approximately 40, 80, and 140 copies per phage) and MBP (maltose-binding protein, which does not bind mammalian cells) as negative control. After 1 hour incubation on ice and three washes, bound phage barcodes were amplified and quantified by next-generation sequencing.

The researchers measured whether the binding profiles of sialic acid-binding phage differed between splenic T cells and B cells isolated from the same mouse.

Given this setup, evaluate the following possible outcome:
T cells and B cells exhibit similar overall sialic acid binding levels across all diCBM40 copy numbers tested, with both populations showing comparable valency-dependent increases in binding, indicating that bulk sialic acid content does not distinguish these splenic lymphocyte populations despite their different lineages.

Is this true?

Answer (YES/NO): NO